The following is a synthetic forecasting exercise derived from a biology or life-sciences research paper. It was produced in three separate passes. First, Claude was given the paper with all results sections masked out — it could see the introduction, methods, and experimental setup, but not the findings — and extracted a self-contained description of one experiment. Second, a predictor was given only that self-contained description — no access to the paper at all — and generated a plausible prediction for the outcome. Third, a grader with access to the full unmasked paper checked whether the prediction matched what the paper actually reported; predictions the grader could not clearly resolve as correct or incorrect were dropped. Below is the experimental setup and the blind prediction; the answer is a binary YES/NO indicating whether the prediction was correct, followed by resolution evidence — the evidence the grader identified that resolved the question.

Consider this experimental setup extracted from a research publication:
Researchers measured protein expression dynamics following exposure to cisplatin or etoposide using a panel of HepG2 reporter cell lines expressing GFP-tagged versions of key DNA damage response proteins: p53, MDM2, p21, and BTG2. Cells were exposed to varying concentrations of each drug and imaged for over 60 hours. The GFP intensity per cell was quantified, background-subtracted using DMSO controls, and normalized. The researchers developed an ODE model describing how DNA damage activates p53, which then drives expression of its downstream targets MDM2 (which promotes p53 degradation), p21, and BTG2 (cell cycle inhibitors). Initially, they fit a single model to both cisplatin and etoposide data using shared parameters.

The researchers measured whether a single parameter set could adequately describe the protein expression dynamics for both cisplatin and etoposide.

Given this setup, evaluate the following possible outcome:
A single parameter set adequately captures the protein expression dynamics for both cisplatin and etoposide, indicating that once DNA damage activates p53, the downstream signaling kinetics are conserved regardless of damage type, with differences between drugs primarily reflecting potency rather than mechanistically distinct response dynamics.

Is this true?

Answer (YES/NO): NO